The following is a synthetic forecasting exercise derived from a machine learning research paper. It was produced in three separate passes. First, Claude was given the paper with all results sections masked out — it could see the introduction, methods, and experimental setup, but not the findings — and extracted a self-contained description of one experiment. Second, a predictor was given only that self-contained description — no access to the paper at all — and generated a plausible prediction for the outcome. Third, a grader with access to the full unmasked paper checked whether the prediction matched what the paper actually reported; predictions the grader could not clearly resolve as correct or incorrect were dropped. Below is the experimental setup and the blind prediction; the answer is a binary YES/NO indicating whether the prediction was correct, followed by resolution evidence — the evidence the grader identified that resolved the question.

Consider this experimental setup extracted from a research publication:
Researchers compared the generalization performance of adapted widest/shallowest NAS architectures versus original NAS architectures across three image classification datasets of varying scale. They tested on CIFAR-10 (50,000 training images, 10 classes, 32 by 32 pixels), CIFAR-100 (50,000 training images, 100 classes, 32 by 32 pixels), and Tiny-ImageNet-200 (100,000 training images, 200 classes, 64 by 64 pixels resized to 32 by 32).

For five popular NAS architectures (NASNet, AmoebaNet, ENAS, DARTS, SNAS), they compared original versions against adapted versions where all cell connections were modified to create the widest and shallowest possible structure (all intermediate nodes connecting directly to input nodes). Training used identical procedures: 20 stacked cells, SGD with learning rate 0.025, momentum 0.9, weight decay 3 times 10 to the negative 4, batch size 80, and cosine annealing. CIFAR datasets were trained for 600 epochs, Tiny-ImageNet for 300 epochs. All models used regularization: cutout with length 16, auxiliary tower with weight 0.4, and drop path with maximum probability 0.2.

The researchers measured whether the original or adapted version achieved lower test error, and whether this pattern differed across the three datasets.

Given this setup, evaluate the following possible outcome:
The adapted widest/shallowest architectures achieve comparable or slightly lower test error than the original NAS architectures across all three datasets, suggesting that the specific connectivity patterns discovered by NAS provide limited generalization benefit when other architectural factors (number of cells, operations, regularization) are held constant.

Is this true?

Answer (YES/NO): NO